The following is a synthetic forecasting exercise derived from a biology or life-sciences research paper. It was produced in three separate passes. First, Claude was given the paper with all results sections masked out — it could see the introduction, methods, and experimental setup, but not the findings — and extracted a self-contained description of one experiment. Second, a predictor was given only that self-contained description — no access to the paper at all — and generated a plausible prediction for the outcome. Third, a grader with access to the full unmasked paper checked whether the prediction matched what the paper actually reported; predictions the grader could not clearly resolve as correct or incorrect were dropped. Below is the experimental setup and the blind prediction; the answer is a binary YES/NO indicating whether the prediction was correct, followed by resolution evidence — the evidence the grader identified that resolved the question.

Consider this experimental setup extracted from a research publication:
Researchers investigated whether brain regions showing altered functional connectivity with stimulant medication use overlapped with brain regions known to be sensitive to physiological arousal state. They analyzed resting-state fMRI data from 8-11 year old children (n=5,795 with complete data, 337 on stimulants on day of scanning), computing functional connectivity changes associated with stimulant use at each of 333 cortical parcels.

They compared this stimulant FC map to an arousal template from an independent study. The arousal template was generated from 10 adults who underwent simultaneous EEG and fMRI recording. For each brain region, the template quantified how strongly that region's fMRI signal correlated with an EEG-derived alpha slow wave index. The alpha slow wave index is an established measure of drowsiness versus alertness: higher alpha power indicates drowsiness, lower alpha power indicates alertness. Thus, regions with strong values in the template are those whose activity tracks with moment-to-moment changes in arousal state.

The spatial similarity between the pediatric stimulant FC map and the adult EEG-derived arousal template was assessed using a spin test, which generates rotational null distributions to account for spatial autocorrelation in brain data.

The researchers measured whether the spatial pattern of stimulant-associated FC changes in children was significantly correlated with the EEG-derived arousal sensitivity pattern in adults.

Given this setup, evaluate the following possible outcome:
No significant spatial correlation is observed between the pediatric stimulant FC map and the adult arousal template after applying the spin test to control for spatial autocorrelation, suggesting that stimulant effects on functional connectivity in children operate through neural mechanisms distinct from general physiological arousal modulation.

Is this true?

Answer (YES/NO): NO